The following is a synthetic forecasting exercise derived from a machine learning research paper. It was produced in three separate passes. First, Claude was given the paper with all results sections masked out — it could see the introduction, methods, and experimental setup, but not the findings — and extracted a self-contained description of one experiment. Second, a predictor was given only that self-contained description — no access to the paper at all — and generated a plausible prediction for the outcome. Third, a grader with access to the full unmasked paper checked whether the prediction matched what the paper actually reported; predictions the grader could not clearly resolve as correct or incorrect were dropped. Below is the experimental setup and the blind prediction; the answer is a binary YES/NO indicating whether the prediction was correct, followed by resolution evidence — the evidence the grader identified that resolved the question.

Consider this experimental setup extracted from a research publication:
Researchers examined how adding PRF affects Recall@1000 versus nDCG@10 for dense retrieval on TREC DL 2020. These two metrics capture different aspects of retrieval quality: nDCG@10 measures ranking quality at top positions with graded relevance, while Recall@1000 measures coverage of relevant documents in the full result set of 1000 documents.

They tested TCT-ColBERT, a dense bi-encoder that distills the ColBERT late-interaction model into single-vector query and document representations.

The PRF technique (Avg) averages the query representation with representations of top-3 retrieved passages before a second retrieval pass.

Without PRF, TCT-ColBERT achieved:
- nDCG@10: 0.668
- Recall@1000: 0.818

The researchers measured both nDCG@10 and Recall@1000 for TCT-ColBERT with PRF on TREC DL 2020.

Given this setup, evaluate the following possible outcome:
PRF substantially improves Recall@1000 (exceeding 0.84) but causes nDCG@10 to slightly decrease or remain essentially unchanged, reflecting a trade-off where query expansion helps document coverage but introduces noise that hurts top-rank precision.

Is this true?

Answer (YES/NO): NO